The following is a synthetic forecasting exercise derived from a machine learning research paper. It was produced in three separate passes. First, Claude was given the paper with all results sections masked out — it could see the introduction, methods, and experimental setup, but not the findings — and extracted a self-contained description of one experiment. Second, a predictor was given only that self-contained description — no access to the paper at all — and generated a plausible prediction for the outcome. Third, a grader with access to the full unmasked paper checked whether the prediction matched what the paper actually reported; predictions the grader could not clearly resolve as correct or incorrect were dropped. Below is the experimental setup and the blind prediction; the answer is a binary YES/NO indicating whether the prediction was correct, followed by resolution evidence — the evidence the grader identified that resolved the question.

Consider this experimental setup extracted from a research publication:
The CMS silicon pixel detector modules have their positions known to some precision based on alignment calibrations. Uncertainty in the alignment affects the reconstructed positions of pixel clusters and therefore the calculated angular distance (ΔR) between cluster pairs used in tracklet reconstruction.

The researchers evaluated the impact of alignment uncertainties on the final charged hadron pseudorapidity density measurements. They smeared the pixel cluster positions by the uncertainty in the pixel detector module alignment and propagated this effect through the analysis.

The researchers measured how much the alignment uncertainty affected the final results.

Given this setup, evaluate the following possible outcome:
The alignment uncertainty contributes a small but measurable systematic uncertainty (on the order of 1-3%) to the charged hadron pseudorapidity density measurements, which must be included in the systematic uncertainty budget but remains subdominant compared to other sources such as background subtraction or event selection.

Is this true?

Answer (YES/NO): NO